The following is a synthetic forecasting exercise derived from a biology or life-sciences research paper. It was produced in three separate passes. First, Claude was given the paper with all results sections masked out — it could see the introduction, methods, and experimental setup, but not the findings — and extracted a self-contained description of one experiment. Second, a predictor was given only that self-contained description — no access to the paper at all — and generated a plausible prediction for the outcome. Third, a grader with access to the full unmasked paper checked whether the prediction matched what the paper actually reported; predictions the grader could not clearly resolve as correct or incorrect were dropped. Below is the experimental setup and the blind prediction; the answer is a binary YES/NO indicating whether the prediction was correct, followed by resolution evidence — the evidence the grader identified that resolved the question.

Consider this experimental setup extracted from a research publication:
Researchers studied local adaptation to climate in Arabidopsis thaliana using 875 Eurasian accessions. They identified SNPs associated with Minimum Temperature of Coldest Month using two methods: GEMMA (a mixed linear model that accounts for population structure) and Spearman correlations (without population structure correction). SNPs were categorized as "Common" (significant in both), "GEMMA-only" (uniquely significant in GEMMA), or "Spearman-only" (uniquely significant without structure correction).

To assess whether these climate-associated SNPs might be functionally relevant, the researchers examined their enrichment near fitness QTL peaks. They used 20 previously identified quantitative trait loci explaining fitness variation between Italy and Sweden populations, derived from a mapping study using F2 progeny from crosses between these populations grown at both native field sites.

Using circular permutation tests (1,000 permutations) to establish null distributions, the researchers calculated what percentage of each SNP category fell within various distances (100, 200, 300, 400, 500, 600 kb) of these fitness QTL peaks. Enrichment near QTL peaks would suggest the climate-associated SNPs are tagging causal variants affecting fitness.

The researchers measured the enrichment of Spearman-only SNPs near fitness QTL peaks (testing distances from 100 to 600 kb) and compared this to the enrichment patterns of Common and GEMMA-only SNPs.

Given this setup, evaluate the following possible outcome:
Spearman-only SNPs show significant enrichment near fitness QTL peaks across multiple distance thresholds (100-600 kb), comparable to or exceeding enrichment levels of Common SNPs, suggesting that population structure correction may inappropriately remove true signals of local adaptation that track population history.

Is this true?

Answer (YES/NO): NO